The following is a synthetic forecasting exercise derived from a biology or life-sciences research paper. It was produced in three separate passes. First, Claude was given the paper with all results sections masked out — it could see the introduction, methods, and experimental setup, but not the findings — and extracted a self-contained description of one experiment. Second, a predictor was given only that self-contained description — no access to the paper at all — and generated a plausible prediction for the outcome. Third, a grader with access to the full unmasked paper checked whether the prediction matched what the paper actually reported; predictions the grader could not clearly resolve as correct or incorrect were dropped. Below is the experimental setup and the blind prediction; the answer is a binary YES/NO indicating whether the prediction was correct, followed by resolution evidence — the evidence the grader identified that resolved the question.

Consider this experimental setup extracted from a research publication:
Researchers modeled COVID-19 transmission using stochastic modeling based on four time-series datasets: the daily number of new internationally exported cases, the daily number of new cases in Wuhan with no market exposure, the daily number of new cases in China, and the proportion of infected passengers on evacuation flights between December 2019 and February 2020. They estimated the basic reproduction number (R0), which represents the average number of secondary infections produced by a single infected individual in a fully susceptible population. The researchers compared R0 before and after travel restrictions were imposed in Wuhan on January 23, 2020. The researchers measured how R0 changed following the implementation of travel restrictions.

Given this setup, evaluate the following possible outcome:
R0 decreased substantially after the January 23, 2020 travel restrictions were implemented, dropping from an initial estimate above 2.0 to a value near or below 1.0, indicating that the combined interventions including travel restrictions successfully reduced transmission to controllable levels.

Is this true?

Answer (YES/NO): YES